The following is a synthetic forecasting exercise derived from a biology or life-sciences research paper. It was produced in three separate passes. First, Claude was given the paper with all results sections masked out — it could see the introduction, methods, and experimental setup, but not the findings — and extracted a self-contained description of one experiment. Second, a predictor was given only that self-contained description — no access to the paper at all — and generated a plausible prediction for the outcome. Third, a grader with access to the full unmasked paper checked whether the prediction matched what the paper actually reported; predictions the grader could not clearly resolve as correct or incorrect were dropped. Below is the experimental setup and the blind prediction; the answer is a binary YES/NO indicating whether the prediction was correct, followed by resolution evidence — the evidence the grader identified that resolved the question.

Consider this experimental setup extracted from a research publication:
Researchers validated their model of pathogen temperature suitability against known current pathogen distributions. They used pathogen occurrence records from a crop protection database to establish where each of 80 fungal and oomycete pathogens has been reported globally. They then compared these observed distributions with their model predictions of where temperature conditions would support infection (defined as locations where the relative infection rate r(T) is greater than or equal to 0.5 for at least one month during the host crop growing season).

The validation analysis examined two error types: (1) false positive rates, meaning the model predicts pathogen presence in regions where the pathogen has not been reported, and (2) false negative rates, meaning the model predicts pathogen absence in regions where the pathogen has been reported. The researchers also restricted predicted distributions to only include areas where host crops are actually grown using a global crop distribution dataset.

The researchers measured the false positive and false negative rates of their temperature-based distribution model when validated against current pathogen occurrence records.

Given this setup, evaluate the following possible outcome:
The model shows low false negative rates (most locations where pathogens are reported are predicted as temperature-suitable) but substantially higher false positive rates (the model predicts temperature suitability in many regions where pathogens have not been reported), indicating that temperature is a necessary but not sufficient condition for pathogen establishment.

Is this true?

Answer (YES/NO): YES